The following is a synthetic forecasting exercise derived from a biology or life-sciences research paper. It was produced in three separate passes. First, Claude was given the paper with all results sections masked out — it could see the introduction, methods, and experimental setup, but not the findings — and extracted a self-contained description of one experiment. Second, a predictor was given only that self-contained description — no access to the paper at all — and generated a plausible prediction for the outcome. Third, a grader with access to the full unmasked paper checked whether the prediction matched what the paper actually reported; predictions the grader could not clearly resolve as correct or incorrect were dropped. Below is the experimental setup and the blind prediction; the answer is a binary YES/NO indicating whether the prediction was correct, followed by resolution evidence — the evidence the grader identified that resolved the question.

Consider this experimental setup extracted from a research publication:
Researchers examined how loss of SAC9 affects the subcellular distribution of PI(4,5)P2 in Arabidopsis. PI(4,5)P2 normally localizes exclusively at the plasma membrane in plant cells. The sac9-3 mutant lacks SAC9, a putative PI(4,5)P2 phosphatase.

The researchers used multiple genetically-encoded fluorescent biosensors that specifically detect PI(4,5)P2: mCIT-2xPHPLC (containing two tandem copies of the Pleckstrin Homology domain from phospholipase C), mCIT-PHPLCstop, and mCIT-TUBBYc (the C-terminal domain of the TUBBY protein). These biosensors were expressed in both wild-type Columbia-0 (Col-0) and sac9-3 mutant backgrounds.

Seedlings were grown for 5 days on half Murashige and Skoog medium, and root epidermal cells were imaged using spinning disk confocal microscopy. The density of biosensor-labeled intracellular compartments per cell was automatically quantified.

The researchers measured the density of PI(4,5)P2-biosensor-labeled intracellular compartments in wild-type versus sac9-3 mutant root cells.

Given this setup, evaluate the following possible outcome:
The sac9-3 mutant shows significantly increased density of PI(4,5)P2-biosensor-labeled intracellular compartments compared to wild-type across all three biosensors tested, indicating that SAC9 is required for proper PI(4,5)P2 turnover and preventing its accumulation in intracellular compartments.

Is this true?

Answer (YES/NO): YES